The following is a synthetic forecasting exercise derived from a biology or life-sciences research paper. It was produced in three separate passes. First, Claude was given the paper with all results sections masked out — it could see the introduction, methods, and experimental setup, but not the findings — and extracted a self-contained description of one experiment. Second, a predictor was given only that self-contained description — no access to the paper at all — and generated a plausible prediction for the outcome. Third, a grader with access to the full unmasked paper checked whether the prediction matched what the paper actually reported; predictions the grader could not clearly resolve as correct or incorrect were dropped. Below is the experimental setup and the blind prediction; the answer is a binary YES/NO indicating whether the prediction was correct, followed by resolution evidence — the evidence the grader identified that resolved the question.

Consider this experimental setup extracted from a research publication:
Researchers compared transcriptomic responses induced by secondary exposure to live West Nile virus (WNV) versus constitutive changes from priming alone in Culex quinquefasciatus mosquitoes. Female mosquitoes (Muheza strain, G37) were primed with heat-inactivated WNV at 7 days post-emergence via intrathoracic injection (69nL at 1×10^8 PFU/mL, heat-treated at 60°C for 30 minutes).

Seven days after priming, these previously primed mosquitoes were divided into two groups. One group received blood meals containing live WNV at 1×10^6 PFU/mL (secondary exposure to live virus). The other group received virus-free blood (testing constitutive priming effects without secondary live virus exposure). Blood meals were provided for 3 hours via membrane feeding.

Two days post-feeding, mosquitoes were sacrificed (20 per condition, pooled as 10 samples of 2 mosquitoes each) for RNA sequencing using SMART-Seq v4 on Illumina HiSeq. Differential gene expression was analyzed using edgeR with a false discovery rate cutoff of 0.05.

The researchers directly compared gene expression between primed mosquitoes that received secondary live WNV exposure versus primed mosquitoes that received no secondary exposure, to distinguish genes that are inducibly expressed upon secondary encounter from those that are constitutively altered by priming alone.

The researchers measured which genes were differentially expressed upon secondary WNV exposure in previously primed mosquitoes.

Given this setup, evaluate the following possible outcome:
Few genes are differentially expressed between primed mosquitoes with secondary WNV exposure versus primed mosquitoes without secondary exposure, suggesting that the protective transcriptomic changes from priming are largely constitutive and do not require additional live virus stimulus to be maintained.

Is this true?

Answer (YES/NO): NO